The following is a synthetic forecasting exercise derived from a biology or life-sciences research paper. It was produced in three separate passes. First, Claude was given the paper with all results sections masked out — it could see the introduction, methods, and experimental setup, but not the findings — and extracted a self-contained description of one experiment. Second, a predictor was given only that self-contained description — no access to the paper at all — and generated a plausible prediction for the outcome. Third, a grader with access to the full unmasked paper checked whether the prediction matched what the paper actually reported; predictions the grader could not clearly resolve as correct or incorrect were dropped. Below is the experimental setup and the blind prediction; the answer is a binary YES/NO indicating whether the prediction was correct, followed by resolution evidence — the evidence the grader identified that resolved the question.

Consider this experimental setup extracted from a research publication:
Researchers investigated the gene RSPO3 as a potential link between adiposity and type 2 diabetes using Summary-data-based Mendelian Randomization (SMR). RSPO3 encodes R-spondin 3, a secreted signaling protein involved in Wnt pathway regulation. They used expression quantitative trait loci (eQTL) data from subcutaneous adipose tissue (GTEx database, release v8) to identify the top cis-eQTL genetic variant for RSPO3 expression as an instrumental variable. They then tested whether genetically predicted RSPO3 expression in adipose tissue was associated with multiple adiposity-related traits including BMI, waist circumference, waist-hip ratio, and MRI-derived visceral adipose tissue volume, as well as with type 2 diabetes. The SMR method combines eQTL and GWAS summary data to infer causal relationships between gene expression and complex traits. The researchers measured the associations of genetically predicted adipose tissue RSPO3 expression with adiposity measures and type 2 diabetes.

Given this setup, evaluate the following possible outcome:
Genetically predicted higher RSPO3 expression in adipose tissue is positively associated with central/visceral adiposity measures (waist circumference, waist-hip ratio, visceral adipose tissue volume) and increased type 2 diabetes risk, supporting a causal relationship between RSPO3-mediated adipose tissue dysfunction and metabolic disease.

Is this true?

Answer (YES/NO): YES